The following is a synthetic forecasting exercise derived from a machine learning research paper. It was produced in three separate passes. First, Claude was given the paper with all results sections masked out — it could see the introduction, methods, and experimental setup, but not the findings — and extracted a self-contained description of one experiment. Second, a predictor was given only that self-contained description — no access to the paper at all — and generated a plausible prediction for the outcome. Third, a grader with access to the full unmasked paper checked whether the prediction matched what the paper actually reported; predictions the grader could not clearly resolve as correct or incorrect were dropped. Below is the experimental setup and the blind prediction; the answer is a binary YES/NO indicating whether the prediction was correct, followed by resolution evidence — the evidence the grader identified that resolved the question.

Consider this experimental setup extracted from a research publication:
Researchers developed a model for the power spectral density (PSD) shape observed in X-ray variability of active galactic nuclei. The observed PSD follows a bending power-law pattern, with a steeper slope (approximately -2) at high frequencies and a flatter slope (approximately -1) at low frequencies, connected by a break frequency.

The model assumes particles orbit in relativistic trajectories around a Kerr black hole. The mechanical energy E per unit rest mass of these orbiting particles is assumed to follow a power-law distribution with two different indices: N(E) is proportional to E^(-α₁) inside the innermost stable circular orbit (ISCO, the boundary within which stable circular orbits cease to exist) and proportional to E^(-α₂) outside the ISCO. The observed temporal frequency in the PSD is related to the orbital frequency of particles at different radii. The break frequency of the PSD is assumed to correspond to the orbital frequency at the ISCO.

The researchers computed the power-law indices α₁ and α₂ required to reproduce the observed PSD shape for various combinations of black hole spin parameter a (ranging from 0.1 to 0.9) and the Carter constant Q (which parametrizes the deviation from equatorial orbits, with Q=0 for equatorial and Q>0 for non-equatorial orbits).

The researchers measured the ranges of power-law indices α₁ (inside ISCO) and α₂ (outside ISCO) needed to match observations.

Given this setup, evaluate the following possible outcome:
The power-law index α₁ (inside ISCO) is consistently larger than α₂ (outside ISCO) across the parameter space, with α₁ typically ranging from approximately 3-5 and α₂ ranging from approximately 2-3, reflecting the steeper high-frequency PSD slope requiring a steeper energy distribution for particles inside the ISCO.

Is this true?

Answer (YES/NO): NO